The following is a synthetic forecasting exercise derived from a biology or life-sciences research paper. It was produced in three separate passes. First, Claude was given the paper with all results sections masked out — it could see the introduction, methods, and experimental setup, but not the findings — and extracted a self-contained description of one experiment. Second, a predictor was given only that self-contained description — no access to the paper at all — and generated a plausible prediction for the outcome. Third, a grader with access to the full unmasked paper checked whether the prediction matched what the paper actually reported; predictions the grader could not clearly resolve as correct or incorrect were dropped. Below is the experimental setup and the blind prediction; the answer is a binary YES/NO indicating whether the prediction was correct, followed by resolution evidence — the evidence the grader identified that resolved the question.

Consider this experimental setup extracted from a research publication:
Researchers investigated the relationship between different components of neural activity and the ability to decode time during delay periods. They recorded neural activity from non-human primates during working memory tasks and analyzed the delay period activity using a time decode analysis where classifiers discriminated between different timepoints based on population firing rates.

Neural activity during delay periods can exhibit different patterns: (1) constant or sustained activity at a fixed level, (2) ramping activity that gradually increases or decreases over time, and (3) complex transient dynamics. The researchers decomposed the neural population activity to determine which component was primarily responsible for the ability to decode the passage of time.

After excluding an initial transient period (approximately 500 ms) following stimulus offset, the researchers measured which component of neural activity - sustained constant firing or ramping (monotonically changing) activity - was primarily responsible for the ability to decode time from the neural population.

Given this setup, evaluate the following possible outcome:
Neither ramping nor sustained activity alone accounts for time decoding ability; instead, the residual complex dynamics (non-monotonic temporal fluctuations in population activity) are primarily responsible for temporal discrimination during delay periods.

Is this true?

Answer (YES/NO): NO